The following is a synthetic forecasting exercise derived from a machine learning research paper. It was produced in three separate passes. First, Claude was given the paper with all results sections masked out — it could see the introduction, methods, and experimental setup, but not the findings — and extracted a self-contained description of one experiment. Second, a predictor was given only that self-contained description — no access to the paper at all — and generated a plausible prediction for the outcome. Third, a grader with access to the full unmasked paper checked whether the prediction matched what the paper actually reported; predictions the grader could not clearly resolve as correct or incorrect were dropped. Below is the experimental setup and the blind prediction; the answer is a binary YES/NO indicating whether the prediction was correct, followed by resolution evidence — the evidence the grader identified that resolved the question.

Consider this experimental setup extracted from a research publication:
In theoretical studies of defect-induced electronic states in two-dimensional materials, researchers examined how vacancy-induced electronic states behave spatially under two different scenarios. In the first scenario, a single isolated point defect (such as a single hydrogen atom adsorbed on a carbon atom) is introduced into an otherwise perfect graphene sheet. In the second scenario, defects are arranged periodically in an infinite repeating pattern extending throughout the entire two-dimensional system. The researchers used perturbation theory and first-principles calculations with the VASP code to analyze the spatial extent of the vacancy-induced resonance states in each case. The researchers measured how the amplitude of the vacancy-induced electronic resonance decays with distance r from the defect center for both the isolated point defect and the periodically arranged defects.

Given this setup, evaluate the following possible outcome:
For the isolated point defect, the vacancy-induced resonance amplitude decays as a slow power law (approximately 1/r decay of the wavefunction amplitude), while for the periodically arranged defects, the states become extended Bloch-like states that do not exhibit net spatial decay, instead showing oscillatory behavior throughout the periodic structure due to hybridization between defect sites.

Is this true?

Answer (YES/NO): NO